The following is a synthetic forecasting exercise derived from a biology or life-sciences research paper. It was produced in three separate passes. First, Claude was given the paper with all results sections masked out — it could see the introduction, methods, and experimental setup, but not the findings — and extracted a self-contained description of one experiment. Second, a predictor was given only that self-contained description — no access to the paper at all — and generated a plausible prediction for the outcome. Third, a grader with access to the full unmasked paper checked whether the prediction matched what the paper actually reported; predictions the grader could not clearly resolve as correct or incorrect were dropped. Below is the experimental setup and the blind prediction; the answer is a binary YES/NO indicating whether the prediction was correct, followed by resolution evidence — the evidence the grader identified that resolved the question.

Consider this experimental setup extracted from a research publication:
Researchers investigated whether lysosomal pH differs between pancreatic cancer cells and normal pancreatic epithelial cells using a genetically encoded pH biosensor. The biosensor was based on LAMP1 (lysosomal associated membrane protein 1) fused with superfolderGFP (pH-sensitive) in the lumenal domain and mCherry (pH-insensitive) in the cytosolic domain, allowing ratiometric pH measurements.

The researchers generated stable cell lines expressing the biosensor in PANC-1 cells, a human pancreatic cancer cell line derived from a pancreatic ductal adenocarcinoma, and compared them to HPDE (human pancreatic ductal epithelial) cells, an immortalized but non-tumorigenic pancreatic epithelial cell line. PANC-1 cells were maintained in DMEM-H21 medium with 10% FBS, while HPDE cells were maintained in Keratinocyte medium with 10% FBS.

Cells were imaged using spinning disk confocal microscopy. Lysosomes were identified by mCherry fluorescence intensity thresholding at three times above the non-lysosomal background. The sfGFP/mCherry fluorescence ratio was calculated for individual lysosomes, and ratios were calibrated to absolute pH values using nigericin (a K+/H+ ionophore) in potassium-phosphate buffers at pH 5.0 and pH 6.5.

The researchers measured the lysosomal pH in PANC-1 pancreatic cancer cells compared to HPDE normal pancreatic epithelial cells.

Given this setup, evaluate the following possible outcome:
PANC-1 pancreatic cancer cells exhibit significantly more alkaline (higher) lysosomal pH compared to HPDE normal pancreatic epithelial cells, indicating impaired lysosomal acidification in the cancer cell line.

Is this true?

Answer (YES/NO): NO